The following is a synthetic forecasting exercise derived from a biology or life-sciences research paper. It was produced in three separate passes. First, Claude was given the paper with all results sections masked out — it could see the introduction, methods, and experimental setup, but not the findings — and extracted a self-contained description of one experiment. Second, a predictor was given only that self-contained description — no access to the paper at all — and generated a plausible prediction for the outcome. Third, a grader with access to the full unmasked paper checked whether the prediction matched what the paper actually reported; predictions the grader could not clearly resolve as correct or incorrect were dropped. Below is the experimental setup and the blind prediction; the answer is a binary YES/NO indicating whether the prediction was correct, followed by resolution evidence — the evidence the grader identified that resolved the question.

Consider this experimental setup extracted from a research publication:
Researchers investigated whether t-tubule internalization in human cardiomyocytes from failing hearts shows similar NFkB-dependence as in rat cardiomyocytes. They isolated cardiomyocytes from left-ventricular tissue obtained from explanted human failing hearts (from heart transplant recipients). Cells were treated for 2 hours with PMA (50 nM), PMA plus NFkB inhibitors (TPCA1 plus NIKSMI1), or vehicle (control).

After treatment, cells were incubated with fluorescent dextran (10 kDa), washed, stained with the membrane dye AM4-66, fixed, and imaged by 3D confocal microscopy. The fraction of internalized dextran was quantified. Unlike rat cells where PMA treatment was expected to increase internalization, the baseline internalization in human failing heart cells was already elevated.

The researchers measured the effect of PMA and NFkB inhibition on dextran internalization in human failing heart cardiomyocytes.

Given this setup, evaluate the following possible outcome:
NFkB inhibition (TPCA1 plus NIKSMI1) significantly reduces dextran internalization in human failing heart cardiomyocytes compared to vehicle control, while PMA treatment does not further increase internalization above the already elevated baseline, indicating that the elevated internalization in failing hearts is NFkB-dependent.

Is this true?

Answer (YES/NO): YES